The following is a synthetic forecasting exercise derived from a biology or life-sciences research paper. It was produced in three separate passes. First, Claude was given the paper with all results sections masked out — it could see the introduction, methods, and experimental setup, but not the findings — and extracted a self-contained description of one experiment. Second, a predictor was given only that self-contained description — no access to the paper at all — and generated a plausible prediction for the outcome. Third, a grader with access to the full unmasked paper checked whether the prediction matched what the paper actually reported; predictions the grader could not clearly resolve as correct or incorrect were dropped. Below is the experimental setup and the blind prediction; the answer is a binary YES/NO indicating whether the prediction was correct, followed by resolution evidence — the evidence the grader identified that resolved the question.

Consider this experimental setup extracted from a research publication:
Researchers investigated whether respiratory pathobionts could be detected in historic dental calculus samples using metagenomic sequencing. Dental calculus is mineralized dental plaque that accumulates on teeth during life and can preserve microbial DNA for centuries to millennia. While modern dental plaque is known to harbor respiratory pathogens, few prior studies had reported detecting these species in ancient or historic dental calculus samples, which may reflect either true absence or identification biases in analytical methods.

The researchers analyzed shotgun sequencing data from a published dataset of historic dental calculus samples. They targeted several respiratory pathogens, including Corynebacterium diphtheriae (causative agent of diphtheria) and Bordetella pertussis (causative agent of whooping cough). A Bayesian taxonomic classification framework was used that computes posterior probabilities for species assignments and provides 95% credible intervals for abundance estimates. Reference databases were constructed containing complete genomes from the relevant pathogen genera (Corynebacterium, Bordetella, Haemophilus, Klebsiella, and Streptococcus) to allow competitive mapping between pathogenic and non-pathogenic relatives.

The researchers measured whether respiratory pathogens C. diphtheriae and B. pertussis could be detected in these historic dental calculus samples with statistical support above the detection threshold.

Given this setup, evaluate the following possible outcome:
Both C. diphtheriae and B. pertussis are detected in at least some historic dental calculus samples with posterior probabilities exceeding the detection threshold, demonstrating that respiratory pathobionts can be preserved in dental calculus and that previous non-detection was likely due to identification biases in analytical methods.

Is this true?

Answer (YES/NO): NO